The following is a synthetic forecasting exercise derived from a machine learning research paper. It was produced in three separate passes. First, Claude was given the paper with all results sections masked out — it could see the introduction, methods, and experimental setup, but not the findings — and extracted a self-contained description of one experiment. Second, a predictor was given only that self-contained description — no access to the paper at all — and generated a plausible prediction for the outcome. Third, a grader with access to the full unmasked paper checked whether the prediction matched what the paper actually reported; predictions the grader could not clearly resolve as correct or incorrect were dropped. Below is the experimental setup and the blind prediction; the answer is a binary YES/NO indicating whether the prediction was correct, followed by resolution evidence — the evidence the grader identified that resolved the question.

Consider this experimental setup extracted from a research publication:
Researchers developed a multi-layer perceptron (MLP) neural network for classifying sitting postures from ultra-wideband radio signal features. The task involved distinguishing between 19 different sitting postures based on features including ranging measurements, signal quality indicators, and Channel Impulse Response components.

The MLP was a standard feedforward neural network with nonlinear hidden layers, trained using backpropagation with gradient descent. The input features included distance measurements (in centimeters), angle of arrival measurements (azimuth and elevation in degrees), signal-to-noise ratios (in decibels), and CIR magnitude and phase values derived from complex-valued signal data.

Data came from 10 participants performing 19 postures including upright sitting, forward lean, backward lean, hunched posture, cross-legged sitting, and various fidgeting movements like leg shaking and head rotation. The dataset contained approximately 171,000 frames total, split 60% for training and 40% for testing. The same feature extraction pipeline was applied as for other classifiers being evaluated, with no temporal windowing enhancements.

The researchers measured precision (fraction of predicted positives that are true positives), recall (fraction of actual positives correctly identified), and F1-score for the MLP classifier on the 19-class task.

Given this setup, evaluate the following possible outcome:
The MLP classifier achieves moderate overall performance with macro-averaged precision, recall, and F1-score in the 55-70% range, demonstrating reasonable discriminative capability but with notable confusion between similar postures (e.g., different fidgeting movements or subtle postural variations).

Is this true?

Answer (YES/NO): NO